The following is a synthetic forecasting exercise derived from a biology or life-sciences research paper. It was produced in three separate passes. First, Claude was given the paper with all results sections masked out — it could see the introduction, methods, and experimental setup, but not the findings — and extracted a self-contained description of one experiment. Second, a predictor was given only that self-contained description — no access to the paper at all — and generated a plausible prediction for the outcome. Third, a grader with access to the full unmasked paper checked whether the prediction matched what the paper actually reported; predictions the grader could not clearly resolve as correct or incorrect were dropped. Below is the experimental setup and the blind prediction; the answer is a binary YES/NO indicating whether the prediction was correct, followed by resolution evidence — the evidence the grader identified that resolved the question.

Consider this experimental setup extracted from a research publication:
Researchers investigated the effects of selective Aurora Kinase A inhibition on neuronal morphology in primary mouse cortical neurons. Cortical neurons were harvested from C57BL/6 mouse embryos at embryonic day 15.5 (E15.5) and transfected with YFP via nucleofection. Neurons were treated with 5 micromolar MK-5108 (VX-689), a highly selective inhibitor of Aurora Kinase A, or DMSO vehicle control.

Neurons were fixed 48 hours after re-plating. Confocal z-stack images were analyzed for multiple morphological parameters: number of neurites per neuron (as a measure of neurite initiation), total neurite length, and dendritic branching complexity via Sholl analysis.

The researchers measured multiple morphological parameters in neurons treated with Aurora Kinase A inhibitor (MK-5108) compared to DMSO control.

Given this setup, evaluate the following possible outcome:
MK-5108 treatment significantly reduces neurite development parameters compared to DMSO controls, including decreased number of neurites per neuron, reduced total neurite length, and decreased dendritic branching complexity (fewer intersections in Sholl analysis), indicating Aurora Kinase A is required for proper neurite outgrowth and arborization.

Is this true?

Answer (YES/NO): NO